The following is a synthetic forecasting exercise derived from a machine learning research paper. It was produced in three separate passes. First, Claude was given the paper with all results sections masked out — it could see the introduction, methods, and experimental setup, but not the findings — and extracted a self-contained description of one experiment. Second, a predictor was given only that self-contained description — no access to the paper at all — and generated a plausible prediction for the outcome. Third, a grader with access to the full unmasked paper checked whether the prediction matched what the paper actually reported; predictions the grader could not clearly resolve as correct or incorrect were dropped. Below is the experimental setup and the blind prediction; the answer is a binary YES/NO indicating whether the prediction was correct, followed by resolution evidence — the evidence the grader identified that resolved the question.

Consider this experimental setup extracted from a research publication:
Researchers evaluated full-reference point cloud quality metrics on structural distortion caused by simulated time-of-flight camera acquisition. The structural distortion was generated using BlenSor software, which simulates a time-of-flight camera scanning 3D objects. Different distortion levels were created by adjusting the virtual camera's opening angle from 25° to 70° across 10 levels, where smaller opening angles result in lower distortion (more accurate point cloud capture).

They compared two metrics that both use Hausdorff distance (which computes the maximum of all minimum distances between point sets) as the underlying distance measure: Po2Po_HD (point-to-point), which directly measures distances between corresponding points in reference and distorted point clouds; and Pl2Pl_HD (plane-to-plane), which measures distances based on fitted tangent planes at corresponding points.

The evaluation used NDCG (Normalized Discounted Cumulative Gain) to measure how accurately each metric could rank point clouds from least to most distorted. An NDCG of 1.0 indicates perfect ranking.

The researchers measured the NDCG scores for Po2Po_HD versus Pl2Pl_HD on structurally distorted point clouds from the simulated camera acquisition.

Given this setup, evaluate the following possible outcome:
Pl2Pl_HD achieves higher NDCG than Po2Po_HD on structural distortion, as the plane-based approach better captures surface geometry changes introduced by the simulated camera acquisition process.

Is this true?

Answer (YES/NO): NO